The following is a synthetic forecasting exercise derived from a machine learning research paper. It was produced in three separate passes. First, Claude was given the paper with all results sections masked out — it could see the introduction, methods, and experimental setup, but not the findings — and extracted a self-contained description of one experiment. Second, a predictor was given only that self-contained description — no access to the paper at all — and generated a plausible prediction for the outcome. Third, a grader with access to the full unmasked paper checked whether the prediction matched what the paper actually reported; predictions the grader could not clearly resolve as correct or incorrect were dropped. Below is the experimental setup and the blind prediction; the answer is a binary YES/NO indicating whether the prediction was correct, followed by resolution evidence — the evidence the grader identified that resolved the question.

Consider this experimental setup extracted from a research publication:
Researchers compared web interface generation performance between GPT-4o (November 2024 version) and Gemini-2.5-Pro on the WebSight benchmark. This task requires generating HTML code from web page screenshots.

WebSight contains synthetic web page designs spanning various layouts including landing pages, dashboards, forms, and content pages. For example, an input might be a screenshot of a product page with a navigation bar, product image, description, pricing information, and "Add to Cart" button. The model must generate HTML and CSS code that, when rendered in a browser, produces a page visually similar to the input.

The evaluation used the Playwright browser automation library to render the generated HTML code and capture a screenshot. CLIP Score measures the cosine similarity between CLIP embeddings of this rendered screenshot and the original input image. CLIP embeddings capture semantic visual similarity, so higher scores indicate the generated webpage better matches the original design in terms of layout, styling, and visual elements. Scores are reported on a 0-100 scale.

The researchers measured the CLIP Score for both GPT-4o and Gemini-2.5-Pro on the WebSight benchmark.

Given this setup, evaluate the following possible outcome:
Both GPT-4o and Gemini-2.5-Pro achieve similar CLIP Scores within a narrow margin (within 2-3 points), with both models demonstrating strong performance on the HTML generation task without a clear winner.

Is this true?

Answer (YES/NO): NO